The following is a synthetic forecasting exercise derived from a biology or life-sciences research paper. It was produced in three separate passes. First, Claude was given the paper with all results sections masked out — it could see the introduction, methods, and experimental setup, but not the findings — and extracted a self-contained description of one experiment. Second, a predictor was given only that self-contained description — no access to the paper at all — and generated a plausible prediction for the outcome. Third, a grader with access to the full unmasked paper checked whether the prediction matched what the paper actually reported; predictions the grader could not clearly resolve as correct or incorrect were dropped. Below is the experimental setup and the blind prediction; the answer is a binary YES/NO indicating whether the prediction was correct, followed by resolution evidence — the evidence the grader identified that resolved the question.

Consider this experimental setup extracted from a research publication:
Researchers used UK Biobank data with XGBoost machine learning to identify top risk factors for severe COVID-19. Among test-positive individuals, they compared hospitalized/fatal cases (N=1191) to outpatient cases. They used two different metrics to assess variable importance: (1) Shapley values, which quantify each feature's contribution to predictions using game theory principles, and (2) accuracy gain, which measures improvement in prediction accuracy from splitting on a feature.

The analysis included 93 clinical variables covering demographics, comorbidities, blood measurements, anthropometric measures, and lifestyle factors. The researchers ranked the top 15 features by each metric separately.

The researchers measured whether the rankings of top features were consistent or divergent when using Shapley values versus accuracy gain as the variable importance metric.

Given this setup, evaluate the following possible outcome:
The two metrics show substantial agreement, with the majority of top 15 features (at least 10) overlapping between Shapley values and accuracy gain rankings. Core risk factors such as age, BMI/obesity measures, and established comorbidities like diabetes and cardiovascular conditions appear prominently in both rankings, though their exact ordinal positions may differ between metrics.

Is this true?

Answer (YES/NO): NO